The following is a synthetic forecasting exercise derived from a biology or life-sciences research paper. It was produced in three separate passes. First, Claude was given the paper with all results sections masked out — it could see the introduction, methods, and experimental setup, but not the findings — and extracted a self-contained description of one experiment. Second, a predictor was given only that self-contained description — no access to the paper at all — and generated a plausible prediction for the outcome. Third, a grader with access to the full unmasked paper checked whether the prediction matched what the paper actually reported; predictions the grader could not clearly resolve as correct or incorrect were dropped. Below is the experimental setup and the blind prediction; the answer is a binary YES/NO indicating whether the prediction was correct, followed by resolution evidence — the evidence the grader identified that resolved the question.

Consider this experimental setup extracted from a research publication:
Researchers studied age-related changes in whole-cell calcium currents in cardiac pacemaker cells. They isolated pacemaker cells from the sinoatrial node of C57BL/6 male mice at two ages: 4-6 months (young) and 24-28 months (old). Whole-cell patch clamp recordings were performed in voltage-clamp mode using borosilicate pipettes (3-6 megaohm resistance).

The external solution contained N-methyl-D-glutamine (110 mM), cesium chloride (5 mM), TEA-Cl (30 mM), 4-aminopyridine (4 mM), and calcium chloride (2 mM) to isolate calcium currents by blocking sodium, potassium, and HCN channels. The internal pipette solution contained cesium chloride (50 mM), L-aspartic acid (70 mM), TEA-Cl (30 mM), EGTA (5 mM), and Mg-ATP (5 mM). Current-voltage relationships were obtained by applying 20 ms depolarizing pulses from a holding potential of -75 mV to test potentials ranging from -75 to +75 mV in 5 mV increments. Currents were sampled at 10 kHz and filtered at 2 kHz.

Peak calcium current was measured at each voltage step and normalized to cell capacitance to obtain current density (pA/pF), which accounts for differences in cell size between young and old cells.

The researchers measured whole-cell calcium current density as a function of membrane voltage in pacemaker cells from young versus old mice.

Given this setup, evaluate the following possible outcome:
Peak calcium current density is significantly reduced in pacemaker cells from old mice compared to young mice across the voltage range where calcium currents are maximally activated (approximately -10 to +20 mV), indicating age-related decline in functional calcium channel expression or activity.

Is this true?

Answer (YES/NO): YES